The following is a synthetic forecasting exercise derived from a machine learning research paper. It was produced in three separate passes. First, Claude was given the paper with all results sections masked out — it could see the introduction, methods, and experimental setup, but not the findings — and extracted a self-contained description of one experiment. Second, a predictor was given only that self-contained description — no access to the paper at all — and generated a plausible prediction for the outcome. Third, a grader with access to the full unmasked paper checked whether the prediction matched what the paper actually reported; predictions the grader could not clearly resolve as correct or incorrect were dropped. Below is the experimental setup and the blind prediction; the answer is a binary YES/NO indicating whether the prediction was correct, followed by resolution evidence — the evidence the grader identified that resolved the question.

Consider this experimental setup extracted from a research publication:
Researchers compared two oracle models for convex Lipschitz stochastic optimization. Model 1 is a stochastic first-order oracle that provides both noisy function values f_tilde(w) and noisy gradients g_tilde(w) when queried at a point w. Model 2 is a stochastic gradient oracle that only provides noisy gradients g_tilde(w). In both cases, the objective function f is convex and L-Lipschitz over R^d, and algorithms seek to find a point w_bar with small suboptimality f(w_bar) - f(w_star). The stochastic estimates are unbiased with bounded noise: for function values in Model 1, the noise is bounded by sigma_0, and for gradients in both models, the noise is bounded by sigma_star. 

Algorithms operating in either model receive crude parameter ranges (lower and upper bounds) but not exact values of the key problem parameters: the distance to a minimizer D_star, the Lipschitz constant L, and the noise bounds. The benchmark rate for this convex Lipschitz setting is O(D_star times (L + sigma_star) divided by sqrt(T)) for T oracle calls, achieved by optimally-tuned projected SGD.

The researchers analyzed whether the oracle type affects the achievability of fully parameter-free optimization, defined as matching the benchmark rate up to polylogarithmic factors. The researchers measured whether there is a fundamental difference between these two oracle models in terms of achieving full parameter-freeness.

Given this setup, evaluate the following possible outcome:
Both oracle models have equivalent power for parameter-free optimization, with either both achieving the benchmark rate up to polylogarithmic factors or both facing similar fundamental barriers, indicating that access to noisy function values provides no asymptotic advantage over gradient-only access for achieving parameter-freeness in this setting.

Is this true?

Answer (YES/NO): NO